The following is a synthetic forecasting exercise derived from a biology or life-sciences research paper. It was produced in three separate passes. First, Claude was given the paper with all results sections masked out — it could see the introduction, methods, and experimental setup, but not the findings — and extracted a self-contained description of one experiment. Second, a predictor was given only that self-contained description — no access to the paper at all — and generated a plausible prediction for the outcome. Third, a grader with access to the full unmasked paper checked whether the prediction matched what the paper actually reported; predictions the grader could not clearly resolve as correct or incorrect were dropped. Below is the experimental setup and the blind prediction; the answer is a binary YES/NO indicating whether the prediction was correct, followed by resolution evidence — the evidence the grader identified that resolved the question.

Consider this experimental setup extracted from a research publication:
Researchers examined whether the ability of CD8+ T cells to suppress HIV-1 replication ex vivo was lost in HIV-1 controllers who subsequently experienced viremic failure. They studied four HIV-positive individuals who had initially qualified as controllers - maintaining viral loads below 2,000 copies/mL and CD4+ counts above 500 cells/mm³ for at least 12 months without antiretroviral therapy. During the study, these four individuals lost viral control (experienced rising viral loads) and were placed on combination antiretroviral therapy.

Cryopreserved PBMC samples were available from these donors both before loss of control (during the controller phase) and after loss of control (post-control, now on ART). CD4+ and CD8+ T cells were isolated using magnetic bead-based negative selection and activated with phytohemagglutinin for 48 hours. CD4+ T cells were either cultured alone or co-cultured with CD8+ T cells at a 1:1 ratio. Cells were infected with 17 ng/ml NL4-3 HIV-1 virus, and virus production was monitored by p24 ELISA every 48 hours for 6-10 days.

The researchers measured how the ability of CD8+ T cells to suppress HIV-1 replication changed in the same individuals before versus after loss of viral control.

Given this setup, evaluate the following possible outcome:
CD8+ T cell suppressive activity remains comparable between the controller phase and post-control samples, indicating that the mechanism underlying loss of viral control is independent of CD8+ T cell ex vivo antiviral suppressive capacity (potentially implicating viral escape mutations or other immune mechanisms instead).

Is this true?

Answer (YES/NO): NO